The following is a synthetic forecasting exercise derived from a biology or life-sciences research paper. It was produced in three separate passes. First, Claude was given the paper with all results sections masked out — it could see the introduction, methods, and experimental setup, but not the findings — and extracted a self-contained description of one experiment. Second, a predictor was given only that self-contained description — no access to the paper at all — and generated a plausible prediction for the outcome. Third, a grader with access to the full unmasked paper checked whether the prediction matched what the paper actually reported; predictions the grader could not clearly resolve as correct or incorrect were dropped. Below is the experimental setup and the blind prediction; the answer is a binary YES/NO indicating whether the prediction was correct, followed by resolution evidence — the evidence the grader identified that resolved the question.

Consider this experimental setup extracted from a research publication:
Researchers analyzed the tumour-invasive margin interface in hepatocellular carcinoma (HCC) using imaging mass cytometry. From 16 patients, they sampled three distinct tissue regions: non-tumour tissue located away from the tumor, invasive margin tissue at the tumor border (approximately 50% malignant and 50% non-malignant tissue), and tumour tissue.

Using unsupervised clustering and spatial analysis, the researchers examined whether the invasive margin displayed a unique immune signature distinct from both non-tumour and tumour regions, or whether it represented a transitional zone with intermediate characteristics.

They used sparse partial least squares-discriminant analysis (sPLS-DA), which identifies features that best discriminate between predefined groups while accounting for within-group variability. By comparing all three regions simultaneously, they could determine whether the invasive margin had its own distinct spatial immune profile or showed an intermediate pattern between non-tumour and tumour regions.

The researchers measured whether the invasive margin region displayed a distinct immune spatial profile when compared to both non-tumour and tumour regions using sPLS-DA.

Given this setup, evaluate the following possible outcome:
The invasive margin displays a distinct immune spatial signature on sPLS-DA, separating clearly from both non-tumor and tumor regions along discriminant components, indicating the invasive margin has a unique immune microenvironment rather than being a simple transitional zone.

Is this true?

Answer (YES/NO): YES